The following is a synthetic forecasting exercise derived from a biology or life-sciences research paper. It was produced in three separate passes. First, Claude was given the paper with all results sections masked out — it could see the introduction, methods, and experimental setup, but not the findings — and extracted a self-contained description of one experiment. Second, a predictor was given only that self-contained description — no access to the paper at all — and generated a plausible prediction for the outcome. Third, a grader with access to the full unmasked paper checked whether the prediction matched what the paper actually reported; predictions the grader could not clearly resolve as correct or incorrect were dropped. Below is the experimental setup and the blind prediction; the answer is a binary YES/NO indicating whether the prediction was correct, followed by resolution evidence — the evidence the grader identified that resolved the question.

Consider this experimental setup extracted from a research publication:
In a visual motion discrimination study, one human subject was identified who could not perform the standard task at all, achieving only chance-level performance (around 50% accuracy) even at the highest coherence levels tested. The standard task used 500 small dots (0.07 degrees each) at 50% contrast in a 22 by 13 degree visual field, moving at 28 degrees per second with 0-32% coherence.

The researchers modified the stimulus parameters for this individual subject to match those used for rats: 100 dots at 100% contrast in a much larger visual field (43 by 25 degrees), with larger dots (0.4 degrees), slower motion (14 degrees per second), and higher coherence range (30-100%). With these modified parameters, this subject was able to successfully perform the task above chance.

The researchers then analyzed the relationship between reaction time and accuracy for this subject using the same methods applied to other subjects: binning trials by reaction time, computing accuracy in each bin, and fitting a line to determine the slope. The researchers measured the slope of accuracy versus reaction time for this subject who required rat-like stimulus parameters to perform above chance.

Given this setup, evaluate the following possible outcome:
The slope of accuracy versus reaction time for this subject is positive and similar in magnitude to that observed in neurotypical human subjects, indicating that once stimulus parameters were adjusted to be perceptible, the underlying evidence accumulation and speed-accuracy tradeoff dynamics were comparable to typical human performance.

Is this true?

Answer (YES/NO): NO